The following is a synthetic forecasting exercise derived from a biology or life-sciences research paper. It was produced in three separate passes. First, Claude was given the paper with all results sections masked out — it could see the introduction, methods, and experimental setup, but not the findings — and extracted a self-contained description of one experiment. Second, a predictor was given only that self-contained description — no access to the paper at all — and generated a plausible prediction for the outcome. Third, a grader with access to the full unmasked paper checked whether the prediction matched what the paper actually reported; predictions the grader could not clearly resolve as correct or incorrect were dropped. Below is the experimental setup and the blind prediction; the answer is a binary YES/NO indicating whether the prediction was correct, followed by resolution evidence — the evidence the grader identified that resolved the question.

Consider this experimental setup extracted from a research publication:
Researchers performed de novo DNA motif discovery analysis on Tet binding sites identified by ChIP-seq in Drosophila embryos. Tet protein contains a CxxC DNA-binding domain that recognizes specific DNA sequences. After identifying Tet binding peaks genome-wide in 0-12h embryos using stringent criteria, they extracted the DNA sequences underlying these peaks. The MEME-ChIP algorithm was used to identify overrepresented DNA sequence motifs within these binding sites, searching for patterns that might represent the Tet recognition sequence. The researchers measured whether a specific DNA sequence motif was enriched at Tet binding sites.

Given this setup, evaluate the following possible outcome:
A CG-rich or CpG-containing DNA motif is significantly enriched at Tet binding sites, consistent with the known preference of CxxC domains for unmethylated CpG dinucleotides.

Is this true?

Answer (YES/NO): YES